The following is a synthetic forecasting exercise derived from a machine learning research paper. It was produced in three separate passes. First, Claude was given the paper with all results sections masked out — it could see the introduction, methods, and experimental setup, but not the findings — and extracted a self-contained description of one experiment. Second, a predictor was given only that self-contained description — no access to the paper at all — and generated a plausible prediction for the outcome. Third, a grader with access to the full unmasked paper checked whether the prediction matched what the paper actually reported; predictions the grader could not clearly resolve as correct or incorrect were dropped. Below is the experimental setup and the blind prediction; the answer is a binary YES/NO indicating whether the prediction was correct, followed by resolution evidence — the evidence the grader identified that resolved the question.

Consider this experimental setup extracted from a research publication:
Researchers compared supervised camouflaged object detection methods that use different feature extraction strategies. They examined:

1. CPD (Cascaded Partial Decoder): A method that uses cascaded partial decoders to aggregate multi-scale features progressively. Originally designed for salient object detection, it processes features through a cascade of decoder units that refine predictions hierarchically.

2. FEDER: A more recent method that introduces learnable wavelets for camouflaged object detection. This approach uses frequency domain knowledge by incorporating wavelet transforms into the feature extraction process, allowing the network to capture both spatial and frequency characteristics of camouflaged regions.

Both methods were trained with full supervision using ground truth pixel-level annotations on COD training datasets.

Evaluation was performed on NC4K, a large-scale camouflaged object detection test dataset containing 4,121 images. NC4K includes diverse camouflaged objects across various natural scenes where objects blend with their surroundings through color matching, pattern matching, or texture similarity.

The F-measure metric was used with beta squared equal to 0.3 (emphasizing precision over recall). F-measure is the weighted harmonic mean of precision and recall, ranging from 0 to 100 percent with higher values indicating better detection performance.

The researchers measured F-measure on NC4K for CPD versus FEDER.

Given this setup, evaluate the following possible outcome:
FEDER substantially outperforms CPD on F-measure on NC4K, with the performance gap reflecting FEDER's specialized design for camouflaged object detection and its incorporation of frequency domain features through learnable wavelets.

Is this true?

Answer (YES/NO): YES